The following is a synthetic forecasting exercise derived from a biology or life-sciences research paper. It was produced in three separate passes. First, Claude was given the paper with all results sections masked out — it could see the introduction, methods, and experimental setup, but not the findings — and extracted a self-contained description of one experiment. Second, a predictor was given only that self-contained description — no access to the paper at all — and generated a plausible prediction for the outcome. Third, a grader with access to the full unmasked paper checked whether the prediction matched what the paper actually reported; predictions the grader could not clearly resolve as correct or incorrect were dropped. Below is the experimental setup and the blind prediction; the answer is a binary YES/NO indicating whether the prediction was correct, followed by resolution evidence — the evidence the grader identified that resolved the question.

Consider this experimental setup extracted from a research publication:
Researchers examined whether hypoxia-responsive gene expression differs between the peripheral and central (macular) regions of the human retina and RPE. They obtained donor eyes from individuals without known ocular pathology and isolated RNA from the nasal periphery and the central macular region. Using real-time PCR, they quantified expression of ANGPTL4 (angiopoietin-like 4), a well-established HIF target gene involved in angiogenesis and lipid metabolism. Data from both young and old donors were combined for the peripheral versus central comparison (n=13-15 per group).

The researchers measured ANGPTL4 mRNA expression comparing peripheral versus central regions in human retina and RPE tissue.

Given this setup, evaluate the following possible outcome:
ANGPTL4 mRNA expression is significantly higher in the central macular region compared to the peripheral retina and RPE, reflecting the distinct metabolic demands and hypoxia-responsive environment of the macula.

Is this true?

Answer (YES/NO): NO